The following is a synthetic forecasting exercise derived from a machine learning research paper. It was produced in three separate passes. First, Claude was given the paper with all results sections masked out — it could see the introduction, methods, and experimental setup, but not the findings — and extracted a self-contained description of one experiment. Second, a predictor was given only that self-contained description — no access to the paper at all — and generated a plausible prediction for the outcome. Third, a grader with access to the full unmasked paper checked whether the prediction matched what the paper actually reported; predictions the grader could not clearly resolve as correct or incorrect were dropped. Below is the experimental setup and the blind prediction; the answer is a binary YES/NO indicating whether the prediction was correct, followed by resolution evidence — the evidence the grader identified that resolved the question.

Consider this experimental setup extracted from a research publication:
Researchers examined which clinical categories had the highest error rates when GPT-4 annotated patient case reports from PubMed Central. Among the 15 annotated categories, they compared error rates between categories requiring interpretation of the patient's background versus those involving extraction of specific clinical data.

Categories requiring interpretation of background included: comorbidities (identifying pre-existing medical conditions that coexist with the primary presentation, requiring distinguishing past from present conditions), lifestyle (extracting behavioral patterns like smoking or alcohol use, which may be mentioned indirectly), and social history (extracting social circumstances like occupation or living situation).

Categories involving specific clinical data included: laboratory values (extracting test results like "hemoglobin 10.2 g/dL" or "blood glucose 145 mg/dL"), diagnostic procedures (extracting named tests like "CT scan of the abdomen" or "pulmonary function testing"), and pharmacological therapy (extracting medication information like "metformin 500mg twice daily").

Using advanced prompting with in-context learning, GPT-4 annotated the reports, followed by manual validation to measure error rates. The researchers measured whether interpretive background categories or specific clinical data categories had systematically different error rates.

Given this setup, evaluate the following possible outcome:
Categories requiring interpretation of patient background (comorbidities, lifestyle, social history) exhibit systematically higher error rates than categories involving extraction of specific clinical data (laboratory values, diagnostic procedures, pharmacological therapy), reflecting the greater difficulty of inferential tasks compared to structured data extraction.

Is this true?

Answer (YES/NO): YES